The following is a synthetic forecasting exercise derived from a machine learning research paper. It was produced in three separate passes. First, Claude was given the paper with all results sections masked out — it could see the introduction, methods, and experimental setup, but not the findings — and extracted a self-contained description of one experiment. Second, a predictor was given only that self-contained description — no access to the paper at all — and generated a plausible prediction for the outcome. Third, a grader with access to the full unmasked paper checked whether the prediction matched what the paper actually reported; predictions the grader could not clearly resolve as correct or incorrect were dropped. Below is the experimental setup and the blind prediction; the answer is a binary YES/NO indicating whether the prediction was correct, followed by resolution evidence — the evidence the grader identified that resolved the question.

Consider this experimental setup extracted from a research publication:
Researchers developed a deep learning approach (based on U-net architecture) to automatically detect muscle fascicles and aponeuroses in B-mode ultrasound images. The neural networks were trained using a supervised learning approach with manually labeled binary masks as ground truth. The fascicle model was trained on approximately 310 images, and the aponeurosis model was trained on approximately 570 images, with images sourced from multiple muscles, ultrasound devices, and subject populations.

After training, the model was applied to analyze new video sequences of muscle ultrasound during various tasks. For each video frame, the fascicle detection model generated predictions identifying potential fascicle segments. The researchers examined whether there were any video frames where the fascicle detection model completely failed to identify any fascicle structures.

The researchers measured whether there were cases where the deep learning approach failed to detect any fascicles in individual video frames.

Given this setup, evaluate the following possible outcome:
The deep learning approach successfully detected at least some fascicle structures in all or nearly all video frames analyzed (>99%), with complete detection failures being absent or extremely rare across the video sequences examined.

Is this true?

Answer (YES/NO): NO